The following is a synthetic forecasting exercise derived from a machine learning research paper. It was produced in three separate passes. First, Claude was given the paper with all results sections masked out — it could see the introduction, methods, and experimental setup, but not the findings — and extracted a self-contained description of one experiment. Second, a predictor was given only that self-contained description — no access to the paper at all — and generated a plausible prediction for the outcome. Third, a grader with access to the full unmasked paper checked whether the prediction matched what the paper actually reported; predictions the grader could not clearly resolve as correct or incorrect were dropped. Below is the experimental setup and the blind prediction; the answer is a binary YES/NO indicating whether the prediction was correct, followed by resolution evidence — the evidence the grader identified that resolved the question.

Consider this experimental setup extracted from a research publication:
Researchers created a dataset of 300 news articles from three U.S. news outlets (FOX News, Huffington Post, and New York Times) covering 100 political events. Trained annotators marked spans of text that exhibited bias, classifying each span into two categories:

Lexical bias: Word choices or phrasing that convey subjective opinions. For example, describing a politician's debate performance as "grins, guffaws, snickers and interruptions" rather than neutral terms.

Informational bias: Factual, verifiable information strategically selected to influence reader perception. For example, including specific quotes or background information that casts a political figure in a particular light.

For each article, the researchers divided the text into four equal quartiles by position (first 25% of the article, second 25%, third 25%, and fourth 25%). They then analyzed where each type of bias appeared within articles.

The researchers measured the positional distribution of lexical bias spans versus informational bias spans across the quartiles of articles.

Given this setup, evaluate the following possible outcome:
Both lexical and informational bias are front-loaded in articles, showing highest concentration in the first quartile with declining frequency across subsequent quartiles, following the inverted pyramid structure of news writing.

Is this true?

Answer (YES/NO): NO